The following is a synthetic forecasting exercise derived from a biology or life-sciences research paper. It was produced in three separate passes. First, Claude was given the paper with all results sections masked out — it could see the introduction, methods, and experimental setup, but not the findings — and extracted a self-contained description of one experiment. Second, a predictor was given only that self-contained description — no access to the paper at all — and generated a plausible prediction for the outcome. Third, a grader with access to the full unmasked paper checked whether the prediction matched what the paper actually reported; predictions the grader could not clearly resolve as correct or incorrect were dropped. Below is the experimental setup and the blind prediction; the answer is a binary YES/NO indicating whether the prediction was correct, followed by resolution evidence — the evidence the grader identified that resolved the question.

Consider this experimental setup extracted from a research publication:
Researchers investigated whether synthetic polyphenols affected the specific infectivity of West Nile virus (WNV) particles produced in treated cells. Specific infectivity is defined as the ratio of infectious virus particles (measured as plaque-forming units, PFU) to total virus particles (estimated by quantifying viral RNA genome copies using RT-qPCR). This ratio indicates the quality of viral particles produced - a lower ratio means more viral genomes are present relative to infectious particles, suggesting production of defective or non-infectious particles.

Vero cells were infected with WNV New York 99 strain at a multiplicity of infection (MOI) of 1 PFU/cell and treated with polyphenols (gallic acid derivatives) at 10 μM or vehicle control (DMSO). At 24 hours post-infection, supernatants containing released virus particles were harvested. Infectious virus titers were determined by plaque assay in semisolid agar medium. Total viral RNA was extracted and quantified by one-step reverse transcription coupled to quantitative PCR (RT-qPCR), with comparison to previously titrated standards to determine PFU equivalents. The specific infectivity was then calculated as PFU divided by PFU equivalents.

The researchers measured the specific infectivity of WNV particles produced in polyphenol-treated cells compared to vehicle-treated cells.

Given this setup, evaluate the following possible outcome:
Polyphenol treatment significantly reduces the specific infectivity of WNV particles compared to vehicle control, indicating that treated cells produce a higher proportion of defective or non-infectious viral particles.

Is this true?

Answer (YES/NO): YES